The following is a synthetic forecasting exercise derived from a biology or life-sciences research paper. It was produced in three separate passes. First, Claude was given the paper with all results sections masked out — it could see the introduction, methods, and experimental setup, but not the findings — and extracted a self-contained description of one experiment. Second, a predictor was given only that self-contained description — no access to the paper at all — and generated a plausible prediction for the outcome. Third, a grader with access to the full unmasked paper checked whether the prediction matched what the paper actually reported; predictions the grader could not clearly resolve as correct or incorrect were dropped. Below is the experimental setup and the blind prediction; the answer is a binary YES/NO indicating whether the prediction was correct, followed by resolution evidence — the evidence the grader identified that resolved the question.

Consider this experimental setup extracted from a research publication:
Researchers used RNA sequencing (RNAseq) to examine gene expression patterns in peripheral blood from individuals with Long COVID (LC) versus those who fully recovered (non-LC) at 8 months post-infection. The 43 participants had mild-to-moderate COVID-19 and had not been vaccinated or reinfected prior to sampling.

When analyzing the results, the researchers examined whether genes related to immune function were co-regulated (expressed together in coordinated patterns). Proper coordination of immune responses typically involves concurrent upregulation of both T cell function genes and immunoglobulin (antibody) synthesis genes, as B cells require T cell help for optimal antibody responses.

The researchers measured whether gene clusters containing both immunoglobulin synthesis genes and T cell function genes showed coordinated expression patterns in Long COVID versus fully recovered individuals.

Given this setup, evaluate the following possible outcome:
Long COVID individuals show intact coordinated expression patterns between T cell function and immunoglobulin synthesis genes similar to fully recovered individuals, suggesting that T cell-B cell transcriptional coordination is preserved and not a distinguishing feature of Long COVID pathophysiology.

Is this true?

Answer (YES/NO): NO